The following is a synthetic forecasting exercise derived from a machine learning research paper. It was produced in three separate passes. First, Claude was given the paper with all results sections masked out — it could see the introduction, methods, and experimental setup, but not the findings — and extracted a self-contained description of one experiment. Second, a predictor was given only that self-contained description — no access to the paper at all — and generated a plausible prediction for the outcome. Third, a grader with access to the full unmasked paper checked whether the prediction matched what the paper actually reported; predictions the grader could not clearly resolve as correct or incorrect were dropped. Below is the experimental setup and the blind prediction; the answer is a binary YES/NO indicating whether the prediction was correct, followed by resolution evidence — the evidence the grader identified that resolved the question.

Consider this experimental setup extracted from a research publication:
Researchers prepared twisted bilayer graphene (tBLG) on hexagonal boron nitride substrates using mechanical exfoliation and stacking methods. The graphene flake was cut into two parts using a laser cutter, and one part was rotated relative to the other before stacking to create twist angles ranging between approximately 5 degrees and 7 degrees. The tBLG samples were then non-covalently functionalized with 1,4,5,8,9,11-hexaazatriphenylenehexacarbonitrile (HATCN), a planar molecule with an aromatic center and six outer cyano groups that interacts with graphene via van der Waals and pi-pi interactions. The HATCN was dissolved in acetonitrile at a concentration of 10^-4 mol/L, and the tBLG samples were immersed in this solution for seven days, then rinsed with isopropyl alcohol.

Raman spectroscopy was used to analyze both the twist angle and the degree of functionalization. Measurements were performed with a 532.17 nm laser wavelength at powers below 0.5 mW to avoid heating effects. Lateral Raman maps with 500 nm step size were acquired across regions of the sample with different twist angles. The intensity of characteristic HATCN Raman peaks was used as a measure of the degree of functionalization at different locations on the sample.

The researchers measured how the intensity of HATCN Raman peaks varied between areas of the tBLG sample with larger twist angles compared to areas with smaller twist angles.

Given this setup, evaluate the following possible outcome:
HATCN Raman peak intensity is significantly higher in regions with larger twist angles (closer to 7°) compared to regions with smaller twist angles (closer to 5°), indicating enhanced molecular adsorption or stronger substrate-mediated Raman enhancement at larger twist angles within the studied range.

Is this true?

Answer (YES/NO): NO